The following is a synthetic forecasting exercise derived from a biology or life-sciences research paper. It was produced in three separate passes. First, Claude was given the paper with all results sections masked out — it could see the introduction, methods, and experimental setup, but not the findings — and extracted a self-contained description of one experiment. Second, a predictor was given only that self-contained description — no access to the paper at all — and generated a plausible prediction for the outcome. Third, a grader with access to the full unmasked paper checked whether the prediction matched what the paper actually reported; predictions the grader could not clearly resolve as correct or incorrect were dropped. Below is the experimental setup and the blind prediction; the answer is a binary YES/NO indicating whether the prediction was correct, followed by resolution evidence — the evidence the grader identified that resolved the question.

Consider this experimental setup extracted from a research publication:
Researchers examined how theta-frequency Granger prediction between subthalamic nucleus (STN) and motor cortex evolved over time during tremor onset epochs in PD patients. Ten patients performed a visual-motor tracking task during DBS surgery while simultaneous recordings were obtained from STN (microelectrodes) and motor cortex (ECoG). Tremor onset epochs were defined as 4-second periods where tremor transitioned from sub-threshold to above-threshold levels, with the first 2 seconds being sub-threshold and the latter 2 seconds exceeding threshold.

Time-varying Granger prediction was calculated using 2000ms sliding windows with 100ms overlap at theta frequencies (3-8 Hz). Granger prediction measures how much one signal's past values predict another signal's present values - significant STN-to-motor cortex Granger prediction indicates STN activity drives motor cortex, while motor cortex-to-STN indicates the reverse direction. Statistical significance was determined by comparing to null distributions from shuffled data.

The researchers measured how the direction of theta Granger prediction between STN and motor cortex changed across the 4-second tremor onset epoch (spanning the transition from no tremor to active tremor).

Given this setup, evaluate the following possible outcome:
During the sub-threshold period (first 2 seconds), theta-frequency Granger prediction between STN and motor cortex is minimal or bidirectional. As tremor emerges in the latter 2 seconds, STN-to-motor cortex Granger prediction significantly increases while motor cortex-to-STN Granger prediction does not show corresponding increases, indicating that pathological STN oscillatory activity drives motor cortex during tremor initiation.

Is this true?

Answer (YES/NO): YES